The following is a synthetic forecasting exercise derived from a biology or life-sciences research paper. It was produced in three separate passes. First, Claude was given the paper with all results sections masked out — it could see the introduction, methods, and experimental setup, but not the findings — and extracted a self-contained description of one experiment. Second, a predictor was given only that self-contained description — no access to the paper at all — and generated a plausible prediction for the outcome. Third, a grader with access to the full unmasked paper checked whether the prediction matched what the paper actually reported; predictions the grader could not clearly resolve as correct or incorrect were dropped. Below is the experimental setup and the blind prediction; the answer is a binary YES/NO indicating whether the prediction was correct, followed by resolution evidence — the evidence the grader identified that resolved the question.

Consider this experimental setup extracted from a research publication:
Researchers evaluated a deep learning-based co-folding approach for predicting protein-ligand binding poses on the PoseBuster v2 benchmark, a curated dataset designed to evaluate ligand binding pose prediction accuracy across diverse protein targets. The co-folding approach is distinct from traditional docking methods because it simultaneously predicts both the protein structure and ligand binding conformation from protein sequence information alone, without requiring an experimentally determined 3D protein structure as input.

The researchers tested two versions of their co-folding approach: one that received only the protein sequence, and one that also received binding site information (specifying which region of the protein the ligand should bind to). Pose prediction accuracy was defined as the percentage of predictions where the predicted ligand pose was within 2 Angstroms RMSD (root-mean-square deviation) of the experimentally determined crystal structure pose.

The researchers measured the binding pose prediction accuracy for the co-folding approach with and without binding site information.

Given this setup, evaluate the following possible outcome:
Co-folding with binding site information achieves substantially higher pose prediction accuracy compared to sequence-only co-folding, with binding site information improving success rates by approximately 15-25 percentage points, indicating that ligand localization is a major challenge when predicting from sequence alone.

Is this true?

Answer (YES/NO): NO